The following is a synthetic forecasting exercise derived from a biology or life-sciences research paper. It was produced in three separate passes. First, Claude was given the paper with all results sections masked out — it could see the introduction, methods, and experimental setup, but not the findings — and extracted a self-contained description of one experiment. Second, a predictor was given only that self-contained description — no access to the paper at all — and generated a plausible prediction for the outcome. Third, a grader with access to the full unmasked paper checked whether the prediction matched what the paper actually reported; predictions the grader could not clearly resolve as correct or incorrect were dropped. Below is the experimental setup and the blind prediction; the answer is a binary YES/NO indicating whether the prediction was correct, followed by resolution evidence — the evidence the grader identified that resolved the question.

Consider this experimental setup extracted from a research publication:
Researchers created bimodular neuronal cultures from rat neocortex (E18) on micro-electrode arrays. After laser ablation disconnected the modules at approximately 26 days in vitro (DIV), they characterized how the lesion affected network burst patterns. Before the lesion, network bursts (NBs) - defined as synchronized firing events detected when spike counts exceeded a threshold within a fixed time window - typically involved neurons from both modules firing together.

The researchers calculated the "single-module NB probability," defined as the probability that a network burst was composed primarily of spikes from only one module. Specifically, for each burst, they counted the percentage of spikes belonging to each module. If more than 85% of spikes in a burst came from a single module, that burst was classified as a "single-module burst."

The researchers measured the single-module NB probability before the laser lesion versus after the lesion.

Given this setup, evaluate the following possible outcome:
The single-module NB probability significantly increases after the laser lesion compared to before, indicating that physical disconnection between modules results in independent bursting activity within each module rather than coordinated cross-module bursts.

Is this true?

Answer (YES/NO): YES